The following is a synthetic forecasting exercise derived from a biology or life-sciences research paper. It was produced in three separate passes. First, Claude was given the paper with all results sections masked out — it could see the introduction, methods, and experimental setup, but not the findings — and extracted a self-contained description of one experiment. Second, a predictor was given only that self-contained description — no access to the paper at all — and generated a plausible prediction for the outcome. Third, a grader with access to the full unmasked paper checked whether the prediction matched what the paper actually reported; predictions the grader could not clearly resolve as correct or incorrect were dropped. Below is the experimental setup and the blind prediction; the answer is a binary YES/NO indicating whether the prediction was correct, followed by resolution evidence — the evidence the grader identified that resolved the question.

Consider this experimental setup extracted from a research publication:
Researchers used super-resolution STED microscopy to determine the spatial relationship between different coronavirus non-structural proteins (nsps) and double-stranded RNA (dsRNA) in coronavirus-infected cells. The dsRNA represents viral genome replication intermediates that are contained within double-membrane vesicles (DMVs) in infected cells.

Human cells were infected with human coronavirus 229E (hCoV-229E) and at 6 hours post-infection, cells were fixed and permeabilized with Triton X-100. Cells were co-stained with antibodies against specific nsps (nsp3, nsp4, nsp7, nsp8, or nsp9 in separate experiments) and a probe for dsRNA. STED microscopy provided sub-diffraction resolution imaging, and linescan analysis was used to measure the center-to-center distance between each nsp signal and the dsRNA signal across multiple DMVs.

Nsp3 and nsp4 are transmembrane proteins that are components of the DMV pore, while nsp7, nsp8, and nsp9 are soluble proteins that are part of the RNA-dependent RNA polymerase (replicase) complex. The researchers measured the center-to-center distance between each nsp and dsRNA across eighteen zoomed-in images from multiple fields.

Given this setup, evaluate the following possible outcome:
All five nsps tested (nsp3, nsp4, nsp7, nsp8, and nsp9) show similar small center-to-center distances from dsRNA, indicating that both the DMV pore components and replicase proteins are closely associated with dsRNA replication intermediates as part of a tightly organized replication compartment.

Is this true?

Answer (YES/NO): NO